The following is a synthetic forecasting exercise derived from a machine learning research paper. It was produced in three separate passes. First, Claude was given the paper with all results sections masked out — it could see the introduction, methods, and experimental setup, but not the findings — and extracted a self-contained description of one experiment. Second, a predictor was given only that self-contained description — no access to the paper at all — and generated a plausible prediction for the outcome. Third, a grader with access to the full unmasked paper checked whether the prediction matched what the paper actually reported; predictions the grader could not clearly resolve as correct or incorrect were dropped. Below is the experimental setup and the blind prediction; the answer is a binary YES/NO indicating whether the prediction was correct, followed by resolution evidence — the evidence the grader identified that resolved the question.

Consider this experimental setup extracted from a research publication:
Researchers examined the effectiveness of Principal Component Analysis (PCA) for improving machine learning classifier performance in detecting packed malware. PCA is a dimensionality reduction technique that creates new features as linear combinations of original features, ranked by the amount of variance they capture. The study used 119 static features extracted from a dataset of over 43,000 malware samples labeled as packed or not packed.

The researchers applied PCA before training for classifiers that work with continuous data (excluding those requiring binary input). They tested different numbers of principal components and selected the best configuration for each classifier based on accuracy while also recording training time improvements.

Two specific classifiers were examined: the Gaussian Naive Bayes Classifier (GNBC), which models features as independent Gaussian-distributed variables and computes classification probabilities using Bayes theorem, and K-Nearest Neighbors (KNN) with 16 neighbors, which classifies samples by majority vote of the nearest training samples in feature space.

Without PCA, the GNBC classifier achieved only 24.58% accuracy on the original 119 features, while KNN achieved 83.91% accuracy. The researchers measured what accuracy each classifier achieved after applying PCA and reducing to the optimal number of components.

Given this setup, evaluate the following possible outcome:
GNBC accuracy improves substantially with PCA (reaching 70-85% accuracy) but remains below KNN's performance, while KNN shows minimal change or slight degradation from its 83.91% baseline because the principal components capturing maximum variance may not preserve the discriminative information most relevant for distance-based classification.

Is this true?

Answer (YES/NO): NO